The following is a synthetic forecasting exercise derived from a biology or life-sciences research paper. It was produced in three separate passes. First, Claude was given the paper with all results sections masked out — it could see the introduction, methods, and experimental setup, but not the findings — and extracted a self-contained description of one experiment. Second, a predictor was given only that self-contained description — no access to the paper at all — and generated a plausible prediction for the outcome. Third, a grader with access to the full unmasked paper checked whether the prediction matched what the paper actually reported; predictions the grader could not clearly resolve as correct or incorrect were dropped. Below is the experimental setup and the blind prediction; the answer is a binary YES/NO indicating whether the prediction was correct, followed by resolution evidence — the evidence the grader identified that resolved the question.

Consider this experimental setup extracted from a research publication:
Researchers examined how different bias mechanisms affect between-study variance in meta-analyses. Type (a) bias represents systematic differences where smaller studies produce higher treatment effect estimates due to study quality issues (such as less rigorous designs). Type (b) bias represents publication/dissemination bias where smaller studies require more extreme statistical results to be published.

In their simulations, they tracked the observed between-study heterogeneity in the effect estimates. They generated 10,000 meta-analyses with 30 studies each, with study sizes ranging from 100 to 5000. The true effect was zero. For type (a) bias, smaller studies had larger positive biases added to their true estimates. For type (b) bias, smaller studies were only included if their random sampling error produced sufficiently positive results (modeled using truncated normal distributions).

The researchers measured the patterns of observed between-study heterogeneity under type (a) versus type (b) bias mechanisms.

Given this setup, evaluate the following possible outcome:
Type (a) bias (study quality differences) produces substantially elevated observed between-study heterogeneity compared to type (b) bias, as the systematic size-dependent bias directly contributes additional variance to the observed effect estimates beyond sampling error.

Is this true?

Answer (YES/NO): YES